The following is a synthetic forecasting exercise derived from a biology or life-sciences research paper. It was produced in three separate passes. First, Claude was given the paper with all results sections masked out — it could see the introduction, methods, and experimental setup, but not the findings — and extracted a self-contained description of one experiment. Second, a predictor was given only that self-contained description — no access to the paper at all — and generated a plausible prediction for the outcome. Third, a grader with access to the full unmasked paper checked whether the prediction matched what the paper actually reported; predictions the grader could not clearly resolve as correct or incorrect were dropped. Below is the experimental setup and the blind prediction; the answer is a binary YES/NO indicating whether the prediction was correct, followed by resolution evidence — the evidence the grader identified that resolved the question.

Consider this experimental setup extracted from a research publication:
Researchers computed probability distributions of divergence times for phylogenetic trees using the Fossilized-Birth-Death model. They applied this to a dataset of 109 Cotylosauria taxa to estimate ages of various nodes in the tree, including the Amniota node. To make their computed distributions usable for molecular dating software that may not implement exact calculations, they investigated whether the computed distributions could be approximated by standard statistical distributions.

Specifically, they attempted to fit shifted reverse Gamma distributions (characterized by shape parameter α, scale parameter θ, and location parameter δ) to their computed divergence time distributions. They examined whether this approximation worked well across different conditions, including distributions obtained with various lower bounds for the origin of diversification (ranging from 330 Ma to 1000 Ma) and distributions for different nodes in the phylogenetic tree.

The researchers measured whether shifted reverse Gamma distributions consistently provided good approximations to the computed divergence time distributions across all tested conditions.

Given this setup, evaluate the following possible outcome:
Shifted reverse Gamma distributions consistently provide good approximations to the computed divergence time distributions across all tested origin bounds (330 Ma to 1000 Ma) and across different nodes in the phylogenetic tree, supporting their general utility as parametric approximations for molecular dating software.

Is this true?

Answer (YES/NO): NO